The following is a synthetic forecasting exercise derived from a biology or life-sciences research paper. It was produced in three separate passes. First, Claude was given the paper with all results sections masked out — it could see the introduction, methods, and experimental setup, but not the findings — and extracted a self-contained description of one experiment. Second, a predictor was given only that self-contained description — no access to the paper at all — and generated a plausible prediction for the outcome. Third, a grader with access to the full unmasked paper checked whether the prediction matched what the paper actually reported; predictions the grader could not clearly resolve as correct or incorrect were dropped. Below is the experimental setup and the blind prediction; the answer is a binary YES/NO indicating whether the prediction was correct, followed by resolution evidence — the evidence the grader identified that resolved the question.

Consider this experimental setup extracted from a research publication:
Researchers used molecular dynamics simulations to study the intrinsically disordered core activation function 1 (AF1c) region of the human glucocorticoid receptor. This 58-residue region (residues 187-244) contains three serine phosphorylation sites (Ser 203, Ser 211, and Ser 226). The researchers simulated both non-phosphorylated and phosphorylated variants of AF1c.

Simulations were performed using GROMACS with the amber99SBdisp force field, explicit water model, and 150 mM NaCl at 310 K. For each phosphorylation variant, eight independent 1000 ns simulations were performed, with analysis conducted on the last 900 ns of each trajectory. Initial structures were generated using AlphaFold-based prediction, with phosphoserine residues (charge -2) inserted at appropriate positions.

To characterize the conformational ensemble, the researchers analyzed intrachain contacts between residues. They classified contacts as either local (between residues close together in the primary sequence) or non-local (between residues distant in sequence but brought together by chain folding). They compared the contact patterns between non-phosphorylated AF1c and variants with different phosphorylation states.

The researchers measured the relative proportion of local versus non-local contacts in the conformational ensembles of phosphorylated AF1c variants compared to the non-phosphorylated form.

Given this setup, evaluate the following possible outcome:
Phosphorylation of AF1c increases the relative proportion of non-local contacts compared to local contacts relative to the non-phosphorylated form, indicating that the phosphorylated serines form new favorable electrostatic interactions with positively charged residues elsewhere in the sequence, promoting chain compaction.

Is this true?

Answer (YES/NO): NO